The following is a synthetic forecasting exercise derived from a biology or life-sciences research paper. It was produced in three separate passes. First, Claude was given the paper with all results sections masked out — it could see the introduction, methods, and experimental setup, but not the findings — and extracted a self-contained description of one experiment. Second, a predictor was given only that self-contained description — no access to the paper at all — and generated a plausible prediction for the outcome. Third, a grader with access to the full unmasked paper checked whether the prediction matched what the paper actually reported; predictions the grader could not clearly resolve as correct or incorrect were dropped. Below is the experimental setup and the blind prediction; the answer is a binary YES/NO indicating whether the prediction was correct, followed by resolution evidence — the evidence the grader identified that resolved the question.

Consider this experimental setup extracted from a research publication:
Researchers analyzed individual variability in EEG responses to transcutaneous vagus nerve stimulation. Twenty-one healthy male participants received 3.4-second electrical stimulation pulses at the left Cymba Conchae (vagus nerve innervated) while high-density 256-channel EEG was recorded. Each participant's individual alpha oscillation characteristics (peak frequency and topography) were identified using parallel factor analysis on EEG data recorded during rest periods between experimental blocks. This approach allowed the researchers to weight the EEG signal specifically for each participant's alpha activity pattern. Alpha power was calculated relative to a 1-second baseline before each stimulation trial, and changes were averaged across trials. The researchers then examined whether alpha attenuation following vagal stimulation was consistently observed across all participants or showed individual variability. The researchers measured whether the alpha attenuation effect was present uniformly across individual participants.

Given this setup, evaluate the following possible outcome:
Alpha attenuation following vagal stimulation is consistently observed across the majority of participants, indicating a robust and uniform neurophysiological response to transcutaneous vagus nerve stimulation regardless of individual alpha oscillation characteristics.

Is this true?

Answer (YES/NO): NO